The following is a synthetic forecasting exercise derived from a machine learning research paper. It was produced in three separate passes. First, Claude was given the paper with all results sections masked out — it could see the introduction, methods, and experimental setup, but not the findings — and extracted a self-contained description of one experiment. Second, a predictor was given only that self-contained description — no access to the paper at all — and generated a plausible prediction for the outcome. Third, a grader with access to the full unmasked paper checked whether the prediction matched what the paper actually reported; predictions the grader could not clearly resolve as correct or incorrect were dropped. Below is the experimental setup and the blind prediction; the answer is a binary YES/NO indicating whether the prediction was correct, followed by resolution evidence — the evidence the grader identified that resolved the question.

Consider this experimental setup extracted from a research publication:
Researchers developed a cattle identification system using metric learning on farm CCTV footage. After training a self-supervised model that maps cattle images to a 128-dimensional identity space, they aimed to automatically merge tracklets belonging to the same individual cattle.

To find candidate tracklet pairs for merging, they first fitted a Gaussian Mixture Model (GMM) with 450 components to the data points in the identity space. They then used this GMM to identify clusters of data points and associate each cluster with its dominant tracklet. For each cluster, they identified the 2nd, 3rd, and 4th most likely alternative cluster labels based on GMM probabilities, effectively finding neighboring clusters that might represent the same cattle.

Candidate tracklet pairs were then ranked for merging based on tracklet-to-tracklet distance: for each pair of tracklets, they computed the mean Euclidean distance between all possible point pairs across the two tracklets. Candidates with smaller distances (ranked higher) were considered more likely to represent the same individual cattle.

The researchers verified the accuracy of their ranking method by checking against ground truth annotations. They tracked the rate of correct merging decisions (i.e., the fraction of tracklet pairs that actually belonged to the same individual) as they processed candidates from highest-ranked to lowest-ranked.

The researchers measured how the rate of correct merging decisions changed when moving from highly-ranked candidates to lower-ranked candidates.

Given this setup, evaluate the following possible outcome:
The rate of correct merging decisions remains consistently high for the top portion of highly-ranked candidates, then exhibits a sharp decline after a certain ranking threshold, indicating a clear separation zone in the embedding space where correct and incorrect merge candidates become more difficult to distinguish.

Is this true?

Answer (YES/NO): NO